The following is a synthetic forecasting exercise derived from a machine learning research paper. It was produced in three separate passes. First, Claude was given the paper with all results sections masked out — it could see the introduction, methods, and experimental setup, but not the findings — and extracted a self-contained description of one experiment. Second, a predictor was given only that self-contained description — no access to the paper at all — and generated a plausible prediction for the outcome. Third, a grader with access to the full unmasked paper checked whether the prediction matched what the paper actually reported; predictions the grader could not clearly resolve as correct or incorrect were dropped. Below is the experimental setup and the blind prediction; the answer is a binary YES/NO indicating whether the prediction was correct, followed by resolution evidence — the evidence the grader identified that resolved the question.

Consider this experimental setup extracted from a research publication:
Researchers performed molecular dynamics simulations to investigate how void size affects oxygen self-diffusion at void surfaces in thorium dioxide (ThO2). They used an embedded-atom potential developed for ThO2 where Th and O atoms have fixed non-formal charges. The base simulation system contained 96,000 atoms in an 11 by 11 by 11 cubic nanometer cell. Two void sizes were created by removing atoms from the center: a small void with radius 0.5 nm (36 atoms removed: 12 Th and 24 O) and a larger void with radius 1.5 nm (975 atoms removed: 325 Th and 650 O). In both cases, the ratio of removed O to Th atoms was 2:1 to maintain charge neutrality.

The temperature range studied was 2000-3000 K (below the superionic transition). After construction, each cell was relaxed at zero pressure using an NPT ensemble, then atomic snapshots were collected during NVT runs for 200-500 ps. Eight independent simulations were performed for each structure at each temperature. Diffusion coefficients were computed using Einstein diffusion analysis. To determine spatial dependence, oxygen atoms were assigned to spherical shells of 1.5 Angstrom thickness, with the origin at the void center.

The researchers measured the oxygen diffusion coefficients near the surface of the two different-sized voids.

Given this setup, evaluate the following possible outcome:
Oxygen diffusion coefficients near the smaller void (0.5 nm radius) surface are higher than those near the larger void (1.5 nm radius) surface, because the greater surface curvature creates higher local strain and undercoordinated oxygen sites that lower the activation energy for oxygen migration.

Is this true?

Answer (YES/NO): NO